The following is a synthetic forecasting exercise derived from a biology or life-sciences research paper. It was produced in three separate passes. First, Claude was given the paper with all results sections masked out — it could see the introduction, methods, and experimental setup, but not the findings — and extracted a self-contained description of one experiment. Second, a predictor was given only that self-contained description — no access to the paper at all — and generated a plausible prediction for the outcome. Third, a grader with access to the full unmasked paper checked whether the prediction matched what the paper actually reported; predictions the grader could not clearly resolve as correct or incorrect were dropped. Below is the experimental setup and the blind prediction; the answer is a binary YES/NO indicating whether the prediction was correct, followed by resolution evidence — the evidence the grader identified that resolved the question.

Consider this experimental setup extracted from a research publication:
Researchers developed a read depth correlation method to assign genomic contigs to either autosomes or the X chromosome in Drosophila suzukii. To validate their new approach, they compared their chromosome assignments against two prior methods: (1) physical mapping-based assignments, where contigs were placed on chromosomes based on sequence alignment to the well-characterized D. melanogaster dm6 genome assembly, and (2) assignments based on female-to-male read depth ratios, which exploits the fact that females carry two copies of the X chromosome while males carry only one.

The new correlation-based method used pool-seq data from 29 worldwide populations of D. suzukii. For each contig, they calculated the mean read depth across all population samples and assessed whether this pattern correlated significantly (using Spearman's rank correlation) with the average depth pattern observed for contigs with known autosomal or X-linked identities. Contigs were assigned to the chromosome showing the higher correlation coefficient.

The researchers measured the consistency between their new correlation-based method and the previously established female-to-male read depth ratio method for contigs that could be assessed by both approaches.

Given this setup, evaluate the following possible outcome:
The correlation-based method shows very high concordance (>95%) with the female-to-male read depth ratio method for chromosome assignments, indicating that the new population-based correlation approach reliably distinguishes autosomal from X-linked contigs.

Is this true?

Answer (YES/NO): YES